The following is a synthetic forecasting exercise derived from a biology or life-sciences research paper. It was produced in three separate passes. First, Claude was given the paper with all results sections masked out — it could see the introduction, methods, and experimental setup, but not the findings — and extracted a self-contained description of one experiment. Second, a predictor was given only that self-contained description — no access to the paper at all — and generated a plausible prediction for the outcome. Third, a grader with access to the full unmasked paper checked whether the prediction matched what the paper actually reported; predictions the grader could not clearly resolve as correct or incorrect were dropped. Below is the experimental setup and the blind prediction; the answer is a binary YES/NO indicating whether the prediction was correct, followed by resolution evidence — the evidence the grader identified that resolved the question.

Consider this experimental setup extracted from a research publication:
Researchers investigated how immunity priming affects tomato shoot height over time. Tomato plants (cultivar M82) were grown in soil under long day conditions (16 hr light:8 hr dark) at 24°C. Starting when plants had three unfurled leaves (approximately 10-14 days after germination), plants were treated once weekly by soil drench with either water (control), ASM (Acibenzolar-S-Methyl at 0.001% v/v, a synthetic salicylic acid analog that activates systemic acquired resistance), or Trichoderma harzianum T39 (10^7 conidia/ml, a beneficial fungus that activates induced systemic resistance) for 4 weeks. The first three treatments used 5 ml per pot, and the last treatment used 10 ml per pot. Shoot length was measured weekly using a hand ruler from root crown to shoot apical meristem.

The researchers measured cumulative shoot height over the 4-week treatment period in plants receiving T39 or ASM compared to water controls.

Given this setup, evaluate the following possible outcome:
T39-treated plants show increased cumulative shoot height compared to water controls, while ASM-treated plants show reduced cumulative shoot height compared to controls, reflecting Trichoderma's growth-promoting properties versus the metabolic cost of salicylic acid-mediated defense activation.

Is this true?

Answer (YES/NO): NO